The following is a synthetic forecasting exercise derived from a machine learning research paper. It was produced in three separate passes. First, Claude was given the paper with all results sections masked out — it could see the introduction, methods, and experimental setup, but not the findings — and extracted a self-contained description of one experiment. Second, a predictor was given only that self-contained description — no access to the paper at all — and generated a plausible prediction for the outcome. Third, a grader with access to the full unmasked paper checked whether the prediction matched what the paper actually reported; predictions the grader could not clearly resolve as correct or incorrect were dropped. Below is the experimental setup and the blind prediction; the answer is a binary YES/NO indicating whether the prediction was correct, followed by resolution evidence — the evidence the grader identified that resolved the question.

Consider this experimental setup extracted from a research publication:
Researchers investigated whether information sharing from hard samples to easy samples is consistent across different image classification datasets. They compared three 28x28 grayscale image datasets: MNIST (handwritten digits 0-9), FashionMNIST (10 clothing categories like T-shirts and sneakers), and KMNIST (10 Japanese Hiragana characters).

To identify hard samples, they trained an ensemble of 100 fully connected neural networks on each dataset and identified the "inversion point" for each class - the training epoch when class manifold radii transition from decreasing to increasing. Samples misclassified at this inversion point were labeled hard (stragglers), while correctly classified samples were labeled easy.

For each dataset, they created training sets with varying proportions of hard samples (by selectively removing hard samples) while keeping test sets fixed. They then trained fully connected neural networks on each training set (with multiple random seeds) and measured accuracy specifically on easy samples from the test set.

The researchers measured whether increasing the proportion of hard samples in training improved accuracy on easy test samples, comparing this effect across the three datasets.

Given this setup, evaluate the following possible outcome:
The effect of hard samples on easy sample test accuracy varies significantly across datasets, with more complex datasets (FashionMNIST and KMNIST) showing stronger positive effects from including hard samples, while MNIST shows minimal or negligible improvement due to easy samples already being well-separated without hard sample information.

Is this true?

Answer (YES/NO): NO